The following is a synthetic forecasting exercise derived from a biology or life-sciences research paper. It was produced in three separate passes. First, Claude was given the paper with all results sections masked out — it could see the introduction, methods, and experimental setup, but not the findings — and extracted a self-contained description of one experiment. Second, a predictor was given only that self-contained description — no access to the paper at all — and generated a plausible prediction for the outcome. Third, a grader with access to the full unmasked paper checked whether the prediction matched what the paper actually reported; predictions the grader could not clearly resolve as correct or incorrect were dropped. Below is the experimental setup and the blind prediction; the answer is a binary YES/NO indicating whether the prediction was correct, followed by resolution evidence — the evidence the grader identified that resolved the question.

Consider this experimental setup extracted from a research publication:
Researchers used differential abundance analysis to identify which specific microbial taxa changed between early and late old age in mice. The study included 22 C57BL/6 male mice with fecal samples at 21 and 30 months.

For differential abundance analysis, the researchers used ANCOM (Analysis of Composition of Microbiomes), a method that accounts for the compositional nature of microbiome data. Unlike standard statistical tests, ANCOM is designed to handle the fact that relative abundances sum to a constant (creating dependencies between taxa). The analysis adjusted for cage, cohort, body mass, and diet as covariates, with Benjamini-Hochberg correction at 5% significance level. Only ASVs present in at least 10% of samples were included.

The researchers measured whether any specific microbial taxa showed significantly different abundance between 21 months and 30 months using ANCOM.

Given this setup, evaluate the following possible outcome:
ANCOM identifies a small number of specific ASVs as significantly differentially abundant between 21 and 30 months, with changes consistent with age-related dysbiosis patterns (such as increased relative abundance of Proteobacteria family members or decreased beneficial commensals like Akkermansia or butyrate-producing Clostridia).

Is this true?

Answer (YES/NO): NO